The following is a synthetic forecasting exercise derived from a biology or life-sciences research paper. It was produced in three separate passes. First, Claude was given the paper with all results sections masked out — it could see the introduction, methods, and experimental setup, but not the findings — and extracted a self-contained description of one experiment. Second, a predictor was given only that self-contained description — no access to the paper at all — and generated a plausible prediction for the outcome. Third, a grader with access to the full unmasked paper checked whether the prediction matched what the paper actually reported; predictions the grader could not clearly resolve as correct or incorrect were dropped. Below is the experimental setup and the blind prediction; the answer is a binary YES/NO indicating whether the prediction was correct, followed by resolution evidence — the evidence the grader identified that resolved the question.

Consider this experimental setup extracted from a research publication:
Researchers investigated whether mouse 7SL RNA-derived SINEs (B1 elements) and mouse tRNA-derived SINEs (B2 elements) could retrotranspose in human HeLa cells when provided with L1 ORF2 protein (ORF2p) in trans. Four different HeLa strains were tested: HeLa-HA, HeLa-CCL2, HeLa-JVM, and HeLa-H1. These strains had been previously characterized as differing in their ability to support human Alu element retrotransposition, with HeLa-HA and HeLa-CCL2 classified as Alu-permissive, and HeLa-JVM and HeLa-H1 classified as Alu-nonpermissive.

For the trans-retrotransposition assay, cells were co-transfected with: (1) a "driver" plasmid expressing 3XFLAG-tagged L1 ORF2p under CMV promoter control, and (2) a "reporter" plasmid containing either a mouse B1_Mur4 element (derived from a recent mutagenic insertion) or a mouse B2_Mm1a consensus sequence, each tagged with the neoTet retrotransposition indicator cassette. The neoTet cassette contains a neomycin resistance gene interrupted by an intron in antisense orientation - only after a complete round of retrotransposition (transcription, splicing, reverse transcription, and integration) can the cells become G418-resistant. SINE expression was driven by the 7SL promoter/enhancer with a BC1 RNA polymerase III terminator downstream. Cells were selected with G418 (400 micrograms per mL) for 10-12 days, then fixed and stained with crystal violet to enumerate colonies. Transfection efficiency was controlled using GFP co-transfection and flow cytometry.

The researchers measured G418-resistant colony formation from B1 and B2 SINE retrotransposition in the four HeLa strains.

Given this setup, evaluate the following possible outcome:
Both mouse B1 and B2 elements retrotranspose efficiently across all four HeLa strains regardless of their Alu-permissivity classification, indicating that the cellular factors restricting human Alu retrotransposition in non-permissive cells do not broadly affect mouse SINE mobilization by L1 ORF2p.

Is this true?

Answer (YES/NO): NO